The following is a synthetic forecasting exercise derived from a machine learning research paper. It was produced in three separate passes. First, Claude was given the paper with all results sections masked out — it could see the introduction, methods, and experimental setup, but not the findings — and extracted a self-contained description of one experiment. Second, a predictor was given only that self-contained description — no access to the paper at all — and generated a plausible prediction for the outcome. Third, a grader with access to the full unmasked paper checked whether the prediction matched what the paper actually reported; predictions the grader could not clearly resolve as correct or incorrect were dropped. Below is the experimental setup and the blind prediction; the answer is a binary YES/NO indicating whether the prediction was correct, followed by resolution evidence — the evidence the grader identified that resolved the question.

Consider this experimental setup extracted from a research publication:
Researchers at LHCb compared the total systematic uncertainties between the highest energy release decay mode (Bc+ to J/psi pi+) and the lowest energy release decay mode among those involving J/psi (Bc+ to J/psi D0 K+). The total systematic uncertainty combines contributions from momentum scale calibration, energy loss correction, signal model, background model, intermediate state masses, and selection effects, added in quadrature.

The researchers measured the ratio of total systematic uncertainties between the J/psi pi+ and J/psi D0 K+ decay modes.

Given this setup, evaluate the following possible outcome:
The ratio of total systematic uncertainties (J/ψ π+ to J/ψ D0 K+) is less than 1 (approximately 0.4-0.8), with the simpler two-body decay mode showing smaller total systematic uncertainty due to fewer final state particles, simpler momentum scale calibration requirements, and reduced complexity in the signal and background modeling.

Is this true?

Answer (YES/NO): NO